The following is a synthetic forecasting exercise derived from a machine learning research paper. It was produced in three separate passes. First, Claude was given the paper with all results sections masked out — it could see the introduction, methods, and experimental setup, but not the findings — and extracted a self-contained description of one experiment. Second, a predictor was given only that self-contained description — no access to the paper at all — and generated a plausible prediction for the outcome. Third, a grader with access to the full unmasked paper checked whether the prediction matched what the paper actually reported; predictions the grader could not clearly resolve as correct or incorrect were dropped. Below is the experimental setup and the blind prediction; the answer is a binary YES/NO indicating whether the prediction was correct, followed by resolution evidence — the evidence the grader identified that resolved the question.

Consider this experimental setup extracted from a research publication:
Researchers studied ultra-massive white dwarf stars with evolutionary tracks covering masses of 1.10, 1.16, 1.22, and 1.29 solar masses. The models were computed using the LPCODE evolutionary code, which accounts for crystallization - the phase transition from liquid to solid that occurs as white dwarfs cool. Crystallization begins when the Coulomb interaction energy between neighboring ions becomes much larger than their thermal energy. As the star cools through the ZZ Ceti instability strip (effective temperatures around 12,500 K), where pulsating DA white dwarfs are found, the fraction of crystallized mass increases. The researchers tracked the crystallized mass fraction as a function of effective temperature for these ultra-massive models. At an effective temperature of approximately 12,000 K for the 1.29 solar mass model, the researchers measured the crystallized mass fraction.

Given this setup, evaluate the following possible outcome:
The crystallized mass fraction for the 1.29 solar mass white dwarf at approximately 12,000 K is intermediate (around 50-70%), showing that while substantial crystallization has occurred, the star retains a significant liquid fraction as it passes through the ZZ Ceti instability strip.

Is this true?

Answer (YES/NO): NO